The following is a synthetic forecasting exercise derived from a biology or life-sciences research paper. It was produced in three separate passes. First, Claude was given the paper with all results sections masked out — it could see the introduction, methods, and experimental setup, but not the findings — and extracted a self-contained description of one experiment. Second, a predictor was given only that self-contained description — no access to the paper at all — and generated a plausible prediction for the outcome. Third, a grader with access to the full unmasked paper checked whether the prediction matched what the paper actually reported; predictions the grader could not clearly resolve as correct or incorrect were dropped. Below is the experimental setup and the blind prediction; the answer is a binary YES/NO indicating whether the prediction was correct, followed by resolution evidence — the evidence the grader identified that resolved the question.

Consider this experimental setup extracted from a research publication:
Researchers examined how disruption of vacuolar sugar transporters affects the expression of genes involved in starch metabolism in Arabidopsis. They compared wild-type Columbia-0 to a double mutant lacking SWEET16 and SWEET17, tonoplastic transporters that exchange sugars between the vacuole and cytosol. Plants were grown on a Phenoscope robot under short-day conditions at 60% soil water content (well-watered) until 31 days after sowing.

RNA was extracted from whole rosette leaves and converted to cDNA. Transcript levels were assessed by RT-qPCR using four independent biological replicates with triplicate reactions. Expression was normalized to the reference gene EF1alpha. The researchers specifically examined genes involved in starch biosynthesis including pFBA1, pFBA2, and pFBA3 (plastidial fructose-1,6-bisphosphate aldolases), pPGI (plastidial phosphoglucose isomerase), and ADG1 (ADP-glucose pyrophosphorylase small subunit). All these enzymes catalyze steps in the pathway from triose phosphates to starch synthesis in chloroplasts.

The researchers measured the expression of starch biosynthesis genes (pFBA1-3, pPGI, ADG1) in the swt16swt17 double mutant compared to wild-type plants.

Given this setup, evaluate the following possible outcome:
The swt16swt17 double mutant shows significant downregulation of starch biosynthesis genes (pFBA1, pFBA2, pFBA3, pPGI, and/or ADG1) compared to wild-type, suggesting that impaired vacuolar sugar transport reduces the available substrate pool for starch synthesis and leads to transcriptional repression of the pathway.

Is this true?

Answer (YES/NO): NO